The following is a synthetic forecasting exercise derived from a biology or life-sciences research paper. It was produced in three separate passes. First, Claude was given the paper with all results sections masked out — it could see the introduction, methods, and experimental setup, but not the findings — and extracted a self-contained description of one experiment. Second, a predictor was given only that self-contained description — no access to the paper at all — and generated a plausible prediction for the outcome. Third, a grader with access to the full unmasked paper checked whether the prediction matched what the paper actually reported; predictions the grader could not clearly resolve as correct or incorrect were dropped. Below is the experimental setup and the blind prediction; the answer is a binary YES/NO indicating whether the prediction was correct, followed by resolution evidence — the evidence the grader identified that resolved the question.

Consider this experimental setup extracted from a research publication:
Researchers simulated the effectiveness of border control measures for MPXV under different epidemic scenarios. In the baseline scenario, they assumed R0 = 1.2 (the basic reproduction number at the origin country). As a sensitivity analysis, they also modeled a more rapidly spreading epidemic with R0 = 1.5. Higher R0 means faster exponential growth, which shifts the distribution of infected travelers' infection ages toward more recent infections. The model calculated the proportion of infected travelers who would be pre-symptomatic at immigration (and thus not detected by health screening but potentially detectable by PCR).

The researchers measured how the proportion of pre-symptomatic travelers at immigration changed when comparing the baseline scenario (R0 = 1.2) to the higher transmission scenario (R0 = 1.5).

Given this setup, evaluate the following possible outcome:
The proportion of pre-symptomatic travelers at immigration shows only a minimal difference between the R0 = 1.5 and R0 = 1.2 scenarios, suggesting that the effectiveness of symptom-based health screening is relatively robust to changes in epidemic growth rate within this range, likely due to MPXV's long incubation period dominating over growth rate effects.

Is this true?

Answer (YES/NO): NO